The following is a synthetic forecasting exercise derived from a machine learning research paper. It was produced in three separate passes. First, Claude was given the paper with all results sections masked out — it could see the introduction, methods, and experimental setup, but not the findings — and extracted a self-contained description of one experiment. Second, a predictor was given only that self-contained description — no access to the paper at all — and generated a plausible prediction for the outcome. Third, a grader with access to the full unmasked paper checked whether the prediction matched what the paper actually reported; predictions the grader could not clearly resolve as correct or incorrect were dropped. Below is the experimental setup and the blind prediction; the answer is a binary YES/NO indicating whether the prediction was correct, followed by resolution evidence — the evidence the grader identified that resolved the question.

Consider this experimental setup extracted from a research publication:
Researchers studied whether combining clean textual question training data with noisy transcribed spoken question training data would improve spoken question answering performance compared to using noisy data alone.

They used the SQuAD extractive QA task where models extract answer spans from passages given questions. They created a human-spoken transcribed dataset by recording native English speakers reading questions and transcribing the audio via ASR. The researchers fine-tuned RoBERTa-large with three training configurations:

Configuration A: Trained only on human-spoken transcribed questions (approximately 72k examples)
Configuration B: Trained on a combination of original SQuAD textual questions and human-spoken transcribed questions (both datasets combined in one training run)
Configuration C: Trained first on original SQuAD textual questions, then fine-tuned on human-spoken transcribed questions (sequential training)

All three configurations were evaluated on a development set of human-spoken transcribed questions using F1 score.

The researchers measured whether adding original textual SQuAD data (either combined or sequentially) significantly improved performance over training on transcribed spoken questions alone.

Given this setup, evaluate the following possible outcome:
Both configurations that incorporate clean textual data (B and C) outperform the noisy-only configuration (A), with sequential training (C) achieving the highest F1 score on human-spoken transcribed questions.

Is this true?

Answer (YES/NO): NO